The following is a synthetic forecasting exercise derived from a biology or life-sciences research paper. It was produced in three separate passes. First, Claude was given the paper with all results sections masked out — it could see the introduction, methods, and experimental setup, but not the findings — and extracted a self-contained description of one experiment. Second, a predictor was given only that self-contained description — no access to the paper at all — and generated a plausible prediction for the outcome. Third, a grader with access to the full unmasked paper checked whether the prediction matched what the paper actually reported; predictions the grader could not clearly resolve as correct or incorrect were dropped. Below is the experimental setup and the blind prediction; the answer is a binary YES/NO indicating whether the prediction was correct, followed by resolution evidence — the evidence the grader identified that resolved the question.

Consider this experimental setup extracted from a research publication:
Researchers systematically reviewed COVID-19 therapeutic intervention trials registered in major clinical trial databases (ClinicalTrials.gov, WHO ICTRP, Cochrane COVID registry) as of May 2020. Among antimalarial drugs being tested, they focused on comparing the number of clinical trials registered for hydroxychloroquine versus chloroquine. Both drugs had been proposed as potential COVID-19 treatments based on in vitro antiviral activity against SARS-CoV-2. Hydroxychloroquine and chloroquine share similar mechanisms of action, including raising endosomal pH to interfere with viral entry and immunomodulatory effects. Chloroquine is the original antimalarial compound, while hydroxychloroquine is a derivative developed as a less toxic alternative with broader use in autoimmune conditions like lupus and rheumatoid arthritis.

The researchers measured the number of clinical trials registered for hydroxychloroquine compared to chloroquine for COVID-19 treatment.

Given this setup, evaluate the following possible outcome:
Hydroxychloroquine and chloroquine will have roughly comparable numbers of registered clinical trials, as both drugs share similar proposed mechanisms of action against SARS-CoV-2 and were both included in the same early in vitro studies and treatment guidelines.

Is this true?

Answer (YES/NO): NO